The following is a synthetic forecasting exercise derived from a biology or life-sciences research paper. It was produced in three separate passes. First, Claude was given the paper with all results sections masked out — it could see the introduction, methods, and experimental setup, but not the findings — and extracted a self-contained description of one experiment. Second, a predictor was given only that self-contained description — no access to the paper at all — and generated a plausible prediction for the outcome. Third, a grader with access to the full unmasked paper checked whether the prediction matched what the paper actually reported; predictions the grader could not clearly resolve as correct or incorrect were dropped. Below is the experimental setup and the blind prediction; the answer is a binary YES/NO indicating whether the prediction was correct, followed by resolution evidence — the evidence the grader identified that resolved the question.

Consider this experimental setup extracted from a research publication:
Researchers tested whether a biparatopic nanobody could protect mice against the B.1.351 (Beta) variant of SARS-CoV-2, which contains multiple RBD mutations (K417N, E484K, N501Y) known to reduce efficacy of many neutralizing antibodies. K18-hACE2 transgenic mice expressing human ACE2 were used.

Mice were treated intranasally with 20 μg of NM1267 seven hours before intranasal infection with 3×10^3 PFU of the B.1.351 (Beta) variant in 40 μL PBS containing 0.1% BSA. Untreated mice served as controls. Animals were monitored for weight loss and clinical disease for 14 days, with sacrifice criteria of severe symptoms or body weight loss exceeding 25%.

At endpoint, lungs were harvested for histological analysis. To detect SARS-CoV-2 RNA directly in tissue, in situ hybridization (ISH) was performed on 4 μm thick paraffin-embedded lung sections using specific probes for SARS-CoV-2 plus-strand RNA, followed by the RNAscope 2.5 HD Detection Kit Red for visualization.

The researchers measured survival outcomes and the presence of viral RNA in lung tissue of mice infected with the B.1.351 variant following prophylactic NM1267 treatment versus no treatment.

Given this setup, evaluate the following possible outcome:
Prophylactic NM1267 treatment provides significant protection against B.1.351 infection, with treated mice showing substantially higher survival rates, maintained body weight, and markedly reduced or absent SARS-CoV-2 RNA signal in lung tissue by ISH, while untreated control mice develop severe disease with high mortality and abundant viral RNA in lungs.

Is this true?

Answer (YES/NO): YES